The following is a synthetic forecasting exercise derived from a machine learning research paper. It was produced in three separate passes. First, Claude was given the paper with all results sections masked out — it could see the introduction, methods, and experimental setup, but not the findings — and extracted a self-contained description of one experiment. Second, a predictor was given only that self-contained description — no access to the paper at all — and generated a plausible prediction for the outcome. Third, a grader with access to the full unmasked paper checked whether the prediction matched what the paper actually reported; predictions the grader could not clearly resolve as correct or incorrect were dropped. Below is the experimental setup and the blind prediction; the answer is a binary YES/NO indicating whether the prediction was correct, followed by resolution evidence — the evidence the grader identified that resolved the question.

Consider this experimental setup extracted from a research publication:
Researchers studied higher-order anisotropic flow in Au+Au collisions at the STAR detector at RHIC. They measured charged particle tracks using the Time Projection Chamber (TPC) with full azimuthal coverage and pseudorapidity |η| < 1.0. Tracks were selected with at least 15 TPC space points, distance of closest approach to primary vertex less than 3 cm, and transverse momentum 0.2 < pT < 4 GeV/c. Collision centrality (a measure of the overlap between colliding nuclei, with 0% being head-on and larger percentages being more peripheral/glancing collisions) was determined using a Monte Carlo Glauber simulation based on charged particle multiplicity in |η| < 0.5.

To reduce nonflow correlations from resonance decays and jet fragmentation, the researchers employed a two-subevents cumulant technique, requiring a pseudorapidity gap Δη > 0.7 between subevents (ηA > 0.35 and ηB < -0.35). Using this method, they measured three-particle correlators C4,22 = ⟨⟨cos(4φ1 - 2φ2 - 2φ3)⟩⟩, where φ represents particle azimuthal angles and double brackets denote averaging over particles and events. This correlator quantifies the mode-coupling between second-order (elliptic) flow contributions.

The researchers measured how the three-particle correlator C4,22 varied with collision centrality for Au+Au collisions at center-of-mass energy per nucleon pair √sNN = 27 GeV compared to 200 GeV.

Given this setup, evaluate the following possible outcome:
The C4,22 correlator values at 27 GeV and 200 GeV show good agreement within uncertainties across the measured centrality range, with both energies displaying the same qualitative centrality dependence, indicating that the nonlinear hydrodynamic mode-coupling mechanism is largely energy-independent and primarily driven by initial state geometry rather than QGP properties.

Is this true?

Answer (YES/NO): NO